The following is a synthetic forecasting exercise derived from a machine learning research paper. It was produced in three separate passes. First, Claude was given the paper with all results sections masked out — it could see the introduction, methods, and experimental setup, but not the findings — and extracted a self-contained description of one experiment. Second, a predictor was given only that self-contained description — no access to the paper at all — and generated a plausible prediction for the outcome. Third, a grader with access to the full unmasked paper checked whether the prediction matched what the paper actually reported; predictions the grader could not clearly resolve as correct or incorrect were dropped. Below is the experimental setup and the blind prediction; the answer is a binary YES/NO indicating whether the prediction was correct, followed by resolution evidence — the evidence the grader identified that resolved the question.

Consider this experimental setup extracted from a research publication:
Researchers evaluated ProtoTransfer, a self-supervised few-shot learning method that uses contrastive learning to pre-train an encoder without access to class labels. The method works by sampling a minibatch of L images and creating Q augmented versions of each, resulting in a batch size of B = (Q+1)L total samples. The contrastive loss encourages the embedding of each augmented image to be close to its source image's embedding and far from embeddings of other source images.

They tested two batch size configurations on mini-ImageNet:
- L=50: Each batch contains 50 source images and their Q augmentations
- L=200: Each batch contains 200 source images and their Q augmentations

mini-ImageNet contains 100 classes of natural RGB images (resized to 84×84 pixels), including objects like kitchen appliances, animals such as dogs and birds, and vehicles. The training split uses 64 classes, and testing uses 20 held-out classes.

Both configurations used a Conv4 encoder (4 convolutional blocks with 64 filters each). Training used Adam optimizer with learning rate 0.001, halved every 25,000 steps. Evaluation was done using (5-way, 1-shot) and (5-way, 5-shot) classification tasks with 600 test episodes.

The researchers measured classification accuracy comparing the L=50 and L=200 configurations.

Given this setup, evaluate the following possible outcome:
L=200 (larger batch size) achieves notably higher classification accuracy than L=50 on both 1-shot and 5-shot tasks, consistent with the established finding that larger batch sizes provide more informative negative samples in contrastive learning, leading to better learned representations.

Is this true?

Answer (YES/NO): NO